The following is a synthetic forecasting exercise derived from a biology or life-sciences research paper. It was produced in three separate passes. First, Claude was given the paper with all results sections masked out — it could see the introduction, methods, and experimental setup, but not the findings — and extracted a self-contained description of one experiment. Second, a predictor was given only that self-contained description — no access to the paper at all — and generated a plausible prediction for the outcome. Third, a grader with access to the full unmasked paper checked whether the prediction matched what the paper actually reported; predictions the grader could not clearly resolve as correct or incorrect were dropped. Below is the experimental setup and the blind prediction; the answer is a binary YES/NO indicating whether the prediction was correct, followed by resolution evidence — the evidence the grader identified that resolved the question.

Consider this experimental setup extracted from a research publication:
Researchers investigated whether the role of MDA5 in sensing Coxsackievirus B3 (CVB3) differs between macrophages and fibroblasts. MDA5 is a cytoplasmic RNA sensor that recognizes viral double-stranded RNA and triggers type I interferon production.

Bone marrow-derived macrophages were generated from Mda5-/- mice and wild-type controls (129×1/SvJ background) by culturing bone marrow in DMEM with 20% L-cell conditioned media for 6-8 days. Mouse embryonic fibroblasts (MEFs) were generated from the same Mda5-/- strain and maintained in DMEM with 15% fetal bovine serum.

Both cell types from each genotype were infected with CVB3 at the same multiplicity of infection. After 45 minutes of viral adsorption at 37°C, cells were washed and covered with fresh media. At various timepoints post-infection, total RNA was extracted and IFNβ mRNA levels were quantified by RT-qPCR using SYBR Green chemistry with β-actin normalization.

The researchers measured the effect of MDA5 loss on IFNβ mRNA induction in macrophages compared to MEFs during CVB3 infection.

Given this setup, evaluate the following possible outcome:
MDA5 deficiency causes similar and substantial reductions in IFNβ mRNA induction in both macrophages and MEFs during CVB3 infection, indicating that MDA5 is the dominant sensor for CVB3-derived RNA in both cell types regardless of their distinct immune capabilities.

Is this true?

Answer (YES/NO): NO